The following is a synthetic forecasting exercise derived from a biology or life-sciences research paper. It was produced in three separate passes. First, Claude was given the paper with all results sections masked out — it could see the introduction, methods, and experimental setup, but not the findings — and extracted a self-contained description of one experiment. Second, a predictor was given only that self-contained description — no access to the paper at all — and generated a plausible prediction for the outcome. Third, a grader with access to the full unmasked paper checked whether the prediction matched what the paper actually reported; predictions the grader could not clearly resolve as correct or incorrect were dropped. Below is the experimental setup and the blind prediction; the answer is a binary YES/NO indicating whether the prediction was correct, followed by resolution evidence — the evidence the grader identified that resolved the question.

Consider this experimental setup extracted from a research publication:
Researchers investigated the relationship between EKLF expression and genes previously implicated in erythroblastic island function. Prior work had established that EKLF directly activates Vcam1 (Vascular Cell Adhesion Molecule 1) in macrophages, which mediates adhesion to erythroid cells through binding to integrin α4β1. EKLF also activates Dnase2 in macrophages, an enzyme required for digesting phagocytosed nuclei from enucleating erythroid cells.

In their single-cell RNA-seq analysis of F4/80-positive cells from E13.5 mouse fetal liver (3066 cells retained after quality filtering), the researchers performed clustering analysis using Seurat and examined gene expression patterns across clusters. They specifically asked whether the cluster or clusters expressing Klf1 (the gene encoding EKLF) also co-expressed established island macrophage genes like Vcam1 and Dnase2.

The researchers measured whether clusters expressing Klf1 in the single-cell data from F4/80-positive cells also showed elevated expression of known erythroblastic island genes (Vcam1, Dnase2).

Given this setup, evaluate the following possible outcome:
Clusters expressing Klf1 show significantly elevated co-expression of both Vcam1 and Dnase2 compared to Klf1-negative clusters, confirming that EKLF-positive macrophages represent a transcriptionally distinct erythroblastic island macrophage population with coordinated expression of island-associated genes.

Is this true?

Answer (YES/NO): NO